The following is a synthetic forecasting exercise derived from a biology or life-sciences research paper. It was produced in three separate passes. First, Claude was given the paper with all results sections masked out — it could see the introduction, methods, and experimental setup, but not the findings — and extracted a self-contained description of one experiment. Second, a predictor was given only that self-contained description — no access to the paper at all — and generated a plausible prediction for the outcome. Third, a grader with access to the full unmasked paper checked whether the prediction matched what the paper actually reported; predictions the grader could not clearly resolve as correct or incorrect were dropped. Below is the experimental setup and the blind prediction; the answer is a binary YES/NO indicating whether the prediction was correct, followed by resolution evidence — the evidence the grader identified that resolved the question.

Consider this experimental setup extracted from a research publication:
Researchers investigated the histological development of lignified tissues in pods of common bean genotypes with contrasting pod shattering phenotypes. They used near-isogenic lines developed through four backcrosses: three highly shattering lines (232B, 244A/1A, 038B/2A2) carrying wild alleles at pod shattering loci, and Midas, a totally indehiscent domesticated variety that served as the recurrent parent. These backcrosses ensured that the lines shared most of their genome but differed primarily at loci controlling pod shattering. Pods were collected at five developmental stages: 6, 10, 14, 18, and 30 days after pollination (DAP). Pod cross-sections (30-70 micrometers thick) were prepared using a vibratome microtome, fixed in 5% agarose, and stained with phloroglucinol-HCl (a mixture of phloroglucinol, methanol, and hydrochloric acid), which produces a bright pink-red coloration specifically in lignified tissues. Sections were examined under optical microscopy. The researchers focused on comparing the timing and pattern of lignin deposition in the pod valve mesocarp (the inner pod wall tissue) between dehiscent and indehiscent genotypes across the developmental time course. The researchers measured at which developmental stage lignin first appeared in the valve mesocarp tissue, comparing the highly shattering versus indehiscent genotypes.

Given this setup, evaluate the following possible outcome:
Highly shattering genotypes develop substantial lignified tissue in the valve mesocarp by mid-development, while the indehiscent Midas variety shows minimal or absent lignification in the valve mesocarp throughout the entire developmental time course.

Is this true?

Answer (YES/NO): YES